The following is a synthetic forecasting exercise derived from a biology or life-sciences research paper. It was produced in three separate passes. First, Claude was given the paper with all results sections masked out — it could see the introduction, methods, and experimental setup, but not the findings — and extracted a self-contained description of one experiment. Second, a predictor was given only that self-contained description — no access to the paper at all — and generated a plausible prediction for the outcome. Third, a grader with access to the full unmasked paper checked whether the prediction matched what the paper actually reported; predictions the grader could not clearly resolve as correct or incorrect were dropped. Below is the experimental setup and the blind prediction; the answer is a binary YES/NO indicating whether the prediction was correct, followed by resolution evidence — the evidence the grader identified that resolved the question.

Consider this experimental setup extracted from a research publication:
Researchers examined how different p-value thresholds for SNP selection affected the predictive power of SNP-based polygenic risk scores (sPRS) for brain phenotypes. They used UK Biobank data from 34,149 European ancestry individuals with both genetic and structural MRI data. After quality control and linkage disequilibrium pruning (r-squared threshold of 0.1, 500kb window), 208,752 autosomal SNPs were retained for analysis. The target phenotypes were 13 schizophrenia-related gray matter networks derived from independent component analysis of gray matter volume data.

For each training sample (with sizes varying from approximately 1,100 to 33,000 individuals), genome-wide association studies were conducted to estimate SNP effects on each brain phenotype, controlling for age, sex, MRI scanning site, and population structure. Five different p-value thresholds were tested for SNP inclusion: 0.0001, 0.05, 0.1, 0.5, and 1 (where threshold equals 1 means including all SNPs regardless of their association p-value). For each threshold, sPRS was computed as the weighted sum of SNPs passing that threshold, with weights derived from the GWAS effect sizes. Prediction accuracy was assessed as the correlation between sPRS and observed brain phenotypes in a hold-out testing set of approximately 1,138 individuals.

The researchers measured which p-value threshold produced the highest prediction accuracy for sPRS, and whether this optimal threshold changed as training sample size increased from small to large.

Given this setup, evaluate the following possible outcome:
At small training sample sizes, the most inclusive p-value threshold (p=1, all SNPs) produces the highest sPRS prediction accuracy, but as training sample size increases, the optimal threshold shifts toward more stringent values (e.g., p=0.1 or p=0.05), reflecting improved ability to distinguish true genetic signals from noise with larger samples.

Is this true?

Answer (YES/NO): NO